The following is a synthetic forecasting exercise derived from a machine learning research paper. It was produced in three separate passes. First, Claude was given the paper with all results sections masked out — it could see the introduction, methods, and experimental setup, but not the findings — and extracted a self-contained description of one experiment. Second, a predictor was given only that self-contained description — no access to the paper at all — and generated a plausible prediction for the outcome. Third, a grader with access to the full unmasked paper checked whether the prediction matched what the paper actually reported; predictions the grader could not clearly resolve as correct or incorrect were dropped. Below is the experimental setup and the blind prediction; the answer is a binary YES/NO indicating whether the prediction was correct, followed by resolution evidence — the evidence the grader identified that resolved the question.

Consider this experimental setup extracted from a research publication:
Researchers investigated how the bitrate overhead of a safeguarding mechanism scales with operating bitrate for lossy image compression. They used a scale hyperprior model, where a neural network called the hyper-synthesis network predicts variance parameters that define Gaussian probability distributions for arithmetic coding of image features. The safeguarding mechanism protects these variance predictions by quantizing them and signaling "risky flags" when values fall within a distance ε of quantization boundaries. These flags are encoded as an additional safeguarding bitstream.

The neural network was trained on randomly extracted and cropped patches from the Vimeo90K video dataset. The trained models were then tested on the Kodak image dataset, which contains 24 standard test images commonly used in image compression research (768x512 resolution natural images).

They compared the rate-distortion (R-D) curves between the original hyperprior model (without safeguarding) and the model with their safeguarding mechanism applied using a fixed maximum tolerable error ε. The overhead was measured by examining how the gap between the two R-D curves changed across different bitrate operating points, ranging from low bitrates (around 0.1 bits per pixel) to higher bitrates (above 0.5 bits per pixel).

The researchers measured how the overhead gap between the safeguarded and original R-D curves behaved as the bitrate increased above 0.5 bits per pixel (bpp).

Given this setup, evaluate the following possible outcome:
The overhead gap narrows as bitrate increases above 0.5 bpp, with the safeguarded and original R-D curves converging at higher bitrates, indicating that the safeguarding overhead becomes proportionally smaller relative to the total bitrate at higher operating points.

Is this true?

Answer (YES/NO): YES